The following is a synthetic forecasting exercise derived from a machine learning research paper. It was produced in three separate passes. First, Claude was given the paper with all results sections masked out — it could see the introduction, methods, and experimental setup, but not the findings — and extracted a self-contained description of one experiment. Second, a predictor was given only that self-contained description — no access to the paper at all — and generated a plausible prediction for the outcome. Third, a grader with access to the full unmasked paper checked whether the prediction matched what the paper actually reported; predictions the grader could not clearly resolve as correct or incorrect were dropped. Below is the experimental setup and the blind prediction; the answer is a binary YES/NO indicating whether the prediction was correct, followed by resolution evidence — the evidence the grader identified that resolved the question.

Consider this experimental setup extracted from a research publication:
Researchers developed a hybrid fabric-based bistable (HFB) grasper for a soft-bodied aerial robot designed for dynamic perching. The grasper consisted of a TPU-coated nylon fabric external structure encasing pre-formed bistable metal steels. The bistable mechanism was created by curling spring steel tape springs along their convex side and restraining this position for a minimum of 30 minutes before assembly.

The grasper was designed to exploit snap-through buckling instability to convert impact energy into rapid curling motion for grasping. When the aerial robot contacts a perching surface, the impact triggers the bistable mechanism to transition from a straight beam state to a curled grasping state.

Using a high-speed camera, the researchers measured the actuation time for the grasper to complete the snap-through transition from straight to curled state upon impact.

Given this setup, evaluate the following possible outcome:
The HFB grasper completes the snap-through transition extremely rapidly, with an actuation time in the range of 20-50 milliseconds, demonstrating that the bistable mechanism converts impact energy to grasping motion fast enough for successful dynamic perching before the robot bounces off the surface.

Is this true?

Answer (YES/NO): NO